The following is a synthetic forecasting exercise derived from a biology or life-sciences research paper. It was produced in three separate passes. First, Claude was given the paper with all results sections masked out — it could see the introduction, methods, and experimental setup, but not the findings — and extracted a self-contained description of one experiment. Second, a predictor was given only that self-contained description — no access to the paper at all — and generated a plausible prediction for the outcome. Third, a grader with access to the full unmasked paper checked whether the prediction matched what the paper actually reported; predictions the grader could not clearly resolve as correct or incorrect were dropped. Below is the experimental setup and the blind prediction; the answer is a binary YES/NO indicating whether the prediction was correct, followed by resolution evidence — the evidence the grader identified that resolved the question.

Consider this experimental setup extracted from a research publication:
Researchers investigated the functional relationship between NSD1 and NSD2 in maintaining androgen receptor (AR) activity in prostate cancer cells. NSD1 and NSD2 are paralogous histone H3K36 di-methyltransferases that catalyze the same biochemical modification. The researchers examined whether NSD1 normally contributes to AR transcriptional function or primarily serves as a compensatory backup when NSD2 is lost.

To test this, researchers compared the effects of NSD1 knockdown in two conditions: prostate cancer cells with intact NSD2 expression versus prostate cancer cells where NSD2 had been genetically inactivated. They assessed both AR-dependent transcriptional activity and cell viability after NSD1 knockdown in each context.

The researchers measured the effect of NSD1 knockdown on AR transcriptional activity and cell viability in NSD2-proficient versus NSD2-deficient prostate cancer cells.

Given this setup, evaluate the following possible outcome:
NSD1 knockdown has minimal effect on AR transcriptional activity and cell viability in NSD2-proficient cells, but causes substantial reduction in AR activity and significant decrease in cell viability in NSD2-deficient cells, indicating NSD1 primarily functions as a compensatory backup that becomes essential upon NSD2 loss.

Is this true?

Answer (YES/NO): NO